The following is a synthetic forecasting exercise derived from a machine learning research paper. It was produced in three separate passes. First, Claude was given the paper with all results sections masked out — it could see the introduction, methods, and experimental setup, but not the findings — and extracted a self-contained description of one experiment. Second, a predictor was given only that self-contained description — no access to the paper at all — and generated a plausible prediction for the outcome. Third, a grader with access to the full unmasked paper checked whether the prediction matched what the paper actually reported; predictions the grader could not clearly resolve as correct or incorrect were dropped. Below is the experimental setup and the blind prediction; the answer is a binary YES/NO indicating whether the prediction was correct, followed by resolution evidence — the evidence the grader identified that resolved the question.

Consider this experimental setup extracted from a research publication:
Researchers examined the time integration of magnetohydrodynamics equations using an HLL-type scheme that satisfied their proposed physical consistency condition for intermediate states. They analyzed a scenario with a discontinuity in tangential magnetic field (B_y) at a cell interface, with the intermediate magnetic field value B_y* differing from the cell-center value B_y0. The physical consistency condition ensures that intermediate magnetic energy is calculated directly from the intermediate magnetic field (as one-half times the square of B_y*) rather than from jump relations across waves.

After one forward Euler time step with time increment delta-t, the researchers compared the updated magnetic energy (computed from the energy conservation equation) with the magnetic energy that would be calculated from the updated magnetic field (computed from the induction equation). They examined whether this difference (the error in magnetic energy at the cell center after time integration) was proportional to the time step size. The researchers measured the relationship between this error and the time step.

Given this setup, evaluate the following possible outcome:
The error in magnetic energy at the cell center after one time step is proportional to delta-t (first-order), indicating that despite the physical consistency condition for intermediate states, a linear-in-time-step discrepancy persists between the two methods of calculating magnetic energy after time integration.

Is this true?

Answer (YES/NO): NO